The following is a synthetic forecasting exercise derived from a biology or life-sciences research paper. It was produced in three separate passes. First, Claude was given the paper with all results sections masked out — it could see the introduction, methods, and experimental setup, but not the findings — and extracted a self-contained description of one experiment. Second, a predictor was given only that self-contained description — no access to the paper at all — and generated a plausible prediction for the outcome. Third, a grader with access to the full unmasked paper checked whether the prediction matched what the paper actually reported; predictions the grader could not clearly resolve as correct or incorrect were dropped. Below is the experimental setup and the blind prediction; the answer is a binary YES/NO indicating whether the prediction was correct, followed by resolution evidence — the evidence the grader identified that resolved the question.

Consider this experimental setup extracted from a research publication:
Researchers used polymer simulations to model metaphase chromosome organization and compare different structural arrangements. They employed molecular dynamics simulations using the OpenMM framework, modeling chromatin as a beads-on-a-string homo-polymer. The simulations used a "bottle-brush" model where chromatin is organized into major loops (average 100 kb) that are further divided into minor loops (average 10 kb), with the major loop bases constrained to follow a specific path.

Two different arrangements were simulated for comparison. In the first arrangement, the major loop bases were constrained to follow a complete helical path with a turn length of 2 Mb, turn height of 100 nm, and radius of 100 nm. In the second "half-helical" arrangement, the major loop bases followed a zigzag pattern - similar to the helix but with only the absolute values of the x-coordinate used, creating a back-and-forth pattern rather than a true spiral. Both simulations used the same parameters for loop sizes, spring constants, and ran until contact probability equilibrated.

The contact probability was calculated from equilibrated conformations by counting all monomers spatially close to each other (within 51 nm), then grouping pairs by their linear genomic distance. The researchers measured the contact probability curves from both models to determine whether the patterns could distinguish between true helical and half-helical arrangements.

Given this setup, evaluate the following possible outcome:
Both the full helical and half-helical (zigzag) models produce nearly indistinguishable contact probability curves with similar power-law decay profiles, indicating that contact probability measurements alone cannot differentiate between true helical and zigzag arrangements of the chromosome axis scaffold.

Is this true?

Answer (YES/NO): NO